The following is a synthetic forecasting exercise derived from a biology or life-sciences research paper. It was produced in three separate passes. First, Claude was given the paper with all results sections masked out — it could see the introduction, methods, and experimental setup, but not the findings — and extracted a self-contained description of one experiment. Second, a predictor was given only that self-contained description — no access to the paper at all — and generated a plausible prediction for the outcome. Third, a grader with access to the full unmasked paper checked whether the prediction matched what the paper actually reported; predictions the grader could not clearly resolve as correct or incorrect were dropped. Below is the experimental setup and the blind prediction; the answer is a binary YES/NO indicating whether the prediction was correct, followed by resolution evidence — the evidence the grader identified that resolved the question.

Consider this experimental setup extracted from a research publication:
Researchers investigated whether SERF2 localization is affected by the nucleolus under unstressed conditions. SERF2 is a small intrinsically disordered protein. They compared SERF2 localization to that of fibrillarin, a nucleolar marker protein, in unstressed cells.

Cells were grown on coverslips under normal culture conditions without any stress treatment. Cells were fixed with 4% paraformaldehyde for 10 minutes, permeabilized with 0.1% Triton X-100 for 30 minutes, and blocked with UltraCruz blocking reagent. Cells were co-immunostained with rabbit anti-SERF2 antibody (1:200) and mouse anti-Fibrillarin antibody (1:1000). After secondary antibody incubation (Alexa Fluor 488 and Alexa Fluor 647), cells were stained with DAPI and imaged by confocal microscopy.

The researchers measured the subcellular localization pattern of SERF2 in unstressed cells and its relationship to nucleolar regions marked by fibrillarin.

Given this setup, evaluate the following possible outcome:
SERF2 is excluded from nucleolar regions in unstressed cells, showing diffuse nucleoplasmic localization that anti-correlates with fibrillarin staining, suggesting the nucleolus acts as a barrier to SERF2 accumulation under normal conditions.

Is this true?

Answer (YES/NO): NO